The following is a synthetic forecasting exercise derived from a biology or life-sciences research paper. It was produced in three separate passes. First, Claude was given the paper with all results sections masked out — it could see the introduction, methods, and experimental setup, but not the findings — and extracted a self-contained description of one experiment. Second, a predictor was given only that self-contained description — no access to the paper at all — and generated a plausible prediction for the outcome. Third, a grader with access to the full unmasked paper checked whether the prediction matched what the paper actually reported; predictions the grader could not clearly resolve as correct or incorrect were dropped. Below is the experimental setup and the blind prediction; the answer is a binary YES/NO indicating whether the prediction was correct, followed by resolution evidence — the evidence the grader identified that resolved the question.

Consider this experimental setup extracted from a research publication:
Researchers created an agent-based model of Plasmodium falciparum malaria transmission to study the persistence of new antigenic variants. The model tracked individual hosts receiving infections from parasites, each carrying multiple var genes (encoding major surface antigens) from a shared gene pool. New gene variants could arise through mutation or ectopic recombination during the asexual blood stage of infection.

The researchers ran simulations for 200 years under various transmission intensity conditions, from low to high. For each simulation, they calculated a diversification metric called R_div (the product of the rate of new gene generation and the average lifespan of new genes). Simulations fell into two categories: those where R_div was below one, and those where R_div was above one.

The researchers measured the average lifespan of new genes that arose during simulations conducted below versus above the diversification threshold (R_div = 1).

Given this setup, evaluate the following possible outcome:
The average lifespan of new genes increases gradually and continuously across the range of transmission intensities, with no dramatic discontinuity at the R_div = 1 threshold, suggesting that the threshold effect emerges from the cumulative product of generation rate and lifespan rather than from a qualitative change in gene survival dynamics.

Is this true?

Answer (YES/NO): NO